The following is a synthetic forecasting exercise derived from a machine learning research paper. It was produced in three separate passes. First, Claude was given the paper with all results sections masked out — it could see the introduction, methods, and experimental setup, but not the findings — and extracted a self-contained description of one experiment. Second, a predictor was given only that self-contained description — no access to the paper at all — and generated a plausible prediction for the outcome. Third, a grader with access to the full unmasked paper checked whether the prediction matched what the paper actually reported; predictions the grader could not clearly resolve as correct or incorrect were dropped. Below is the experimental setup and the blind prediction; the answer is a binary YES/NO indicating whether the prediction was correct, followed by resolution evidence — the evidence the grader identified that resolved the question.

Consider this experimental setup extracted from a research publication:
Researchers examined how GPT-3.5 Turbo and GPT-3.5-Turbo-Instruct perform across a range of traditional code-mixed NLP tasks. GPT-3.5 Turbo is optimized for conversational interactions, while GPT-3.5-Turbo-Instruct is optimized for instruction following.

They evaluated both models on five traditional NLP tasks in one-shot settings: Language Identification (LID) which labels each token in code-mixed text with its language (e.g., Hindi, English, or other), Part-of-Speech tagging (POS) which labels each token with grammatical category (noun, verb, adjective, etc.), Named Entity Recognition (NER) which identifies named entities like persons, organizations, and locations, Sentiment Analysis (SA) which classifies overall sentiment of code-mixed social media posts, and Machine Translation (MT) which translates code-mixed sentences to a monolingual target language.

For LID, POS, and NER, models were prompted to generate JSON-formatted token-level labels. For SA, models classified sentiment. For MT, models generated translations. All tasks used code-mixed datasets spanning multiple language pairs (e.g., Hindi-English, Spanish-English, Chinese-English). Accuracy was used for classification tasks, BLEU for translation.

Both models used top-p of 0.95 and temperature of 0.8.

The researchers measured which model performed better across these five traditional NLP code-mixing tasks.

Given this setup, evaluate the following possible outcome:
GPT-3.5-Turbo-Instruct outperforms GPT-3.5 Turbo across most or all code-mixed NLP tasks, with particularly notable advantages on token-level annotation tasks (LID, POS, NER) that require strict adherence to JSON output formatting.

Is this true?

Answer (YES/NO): NO